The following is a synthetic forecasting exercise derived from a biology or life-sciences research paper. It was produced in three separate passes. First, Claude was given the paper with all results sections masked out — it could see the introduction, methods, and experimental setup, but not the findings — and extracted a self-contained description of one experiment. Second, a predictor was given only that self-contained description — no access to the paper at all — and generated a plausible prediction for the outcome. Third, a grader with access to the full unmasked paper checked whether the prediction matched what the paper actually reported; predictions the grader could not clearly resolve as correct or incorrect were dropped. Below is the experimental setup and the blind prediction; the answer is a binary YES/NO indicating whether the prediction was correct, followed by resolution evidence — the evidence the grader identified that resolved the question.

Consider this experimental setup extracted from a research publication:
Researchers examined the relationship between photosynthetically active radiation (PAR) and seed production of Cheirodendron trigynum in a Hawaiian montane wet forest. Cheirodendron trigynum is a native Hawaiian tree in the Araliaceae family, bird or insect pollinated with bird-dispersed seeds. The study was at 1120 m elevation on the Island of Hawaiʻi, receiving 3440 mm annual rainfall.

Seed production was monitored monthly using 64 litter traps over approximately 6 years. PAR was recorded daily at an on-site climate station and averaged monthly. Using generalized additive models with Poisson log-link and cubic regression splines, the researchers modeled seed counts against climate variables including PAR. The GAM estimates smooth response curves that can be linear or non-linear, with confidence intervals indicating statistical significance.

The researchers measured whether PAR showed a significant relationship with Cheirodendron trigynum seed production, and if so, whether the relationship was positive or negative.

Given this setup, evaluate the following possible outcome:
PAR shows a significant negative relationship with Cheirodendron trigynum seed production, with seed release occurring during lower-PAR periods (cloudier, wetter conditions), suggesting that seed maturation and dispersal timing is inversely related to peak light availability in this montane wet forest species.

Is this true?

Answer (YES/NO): NO